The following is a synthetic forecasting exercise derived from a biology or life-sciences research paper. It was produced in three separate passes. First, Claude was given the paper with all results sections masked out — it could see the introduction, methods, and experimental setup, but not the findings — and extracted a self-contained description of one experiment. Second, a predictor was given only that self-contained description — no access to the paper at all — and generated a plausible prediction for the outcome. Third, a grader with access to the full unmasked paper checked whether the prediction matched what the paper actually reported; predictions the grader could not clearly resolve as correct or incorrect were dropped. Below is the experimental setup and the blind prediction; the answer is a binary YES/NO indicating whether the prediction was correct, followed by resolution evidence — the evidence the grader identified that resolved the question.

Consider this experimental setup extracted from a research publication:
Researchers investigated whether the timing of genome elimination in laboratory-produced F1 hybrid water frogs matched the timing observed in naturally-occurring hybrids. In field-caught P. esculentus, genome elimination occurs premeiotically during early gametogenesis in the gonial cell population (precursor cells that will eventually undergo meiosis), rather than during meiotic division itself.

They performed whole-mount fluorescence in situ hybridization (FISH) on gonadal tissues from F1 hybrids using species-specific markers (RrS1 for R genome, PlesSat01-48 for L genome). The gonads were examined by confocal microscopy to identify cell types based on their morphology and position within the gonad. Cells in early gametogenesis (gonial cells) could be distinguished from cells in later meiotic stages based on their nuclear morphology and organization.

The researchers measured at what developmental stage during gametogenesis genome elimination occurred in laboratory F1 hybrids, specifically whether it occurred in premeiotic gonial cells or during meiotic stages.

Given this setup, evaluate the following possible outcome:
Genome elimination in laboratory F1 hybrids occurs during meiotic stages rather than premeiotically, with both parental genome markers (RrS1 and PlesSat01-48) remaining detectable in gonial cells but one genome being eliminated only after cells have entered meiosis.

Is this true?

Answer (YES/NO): NO